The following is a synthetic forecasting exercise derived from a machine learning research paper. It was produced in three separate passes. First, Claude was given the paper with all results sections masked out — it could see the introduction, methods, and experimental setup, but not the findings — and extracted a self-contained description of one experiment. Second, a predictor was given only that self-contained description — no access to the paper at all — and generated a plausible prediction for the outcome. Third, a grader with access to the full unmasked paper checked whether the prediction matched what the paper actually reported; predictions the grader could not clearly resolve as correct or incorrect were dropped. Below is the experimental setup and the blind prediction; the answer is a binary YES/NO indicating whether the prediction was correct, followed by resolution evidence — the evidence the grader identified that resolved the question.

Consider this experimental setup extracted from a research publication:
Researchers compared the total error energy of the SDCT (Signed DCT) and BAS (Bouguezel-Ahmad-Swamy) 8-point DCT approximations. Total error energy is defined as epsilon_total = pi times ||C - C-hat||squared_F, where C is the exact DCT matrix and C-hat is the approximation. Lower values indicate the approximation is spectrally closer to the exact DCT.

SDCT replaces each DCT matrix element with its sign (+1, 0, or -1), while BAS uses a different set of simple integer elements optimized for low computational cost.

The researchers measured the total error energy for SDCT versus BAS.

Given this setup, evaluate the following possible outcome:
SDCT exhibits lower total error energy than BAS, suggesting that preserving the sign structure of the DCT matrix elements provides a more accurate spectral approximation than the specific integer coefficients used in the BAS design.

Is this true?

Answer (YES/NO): YES